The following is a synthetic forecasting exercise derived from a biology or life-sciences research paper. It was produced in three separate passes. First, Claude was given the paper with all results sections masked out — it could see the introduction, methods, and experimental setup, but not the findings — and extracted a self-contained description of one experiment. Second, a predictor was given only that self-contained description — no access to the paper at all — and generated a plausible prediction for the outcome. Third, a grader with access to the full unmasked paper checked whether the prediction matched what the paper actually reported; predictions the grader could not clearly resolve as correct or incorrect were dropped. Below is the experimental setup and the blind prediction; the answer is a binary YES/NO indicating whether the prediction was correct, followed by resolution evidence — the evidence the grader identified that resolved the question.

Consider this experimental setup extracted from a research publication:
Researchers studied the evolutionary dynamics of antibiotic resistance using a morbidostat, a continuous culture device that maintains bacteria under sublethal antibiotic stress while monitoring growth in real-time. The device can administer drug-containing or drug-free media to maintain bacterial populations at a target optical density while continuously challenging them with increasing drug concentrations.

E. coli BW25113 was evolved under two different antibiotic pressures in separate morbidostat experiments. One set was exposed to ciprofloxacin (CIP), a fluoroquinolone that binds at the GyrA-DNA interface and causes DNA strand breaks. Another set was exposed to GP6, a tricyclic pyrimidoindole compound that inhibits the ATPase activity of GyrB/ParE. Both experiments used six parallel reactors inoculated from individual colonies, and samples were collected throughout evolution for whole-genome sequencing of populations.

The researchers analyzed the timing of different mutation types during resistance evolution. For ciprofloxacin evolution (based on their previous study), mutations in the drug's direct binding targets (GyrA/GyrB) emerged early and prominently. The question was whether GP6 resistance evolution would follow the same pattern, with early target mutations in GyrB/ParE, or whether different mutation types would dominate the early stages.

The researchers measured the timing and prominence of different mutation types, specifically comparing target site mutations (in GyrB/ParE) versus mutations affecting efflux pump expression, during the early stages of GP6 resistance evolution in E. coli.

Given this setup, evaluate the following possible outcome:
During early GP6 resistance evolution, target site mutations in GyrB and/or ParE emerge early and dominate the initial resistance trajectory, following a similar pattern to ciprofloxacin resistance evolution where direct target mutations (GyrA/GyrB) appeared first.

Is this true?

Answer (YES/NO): NO